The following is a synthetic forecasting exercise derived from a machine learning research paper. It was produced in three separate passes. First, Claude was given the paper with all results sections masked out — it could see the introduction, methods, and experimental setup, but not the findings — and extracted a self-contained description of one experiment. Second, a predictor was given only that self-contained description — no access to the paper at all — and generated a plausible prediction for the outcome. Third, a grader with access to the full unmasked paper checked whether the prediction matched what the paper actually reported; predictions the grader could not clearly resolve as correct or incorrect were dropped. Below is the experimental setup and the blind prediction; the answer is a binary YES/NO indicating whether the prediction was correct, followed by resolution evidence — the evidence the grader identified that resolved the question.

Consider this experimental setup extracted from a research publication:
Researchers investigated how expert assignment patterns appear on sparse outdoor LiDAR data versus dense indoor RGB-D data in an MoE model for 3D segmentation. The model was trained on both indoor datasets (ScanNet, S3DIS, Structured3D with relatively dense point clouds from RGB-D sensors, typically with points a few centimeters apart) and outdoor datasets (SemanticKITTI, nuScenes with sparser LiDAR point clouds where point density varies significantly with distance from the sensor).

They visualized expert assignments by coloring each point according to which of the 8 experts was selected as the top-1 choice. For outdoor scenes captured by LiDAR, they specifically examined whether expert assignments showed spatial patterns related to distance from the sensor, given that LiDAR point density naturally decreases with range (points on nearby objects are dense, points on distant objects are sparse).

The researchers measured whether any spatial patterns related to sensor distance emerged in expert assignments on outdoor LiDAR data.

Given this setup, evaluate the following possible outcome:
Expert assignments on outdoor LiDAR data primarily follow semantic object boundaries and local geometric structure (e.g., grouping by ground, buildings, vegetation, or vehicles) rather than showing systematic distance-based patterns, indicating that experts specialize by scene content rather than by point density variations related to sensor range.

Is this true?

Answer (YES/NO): NO